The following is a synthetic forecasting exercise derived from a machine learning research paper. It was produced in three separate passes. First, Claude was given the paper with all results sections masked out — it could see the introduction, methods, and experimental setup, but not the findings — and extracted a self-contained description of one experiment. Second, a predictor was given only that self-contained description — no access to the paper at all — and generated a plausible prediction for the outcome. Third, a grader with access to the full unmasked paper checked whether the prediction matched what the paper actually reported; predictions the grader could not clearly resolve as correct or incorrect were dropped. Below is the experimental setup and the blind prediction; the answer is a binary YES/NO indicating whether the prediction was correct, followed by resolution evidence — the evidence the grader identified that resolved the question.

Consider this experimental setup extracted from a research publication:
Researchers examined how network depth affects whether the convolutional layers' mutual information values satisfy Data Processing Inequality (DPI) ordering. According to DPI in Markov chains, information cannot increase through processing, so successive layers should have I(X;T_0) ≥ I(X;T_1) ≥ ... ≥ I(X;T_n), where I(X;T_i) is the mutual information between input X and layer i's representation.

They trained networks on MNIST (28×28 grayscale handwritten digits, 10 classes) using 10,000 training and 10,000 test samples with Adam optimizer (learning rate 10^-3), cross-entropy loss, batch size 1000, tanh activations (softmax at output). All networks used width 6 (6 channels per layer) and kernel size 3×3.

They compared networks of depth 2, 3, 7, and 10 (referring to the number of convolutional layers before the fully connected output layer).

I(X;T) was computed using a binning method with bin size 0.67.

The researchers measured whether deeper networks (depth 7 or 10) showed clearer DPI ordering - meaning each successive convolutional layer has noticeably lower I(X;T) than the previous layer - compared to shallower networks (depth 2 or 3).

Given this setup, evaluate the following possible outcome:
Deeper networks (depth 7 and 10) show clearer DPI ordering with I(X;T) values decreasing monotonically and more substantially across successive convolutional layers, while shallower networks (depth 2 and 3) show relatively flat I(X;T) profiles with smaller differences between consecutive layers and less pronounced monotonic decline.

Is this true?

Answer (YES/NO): NO